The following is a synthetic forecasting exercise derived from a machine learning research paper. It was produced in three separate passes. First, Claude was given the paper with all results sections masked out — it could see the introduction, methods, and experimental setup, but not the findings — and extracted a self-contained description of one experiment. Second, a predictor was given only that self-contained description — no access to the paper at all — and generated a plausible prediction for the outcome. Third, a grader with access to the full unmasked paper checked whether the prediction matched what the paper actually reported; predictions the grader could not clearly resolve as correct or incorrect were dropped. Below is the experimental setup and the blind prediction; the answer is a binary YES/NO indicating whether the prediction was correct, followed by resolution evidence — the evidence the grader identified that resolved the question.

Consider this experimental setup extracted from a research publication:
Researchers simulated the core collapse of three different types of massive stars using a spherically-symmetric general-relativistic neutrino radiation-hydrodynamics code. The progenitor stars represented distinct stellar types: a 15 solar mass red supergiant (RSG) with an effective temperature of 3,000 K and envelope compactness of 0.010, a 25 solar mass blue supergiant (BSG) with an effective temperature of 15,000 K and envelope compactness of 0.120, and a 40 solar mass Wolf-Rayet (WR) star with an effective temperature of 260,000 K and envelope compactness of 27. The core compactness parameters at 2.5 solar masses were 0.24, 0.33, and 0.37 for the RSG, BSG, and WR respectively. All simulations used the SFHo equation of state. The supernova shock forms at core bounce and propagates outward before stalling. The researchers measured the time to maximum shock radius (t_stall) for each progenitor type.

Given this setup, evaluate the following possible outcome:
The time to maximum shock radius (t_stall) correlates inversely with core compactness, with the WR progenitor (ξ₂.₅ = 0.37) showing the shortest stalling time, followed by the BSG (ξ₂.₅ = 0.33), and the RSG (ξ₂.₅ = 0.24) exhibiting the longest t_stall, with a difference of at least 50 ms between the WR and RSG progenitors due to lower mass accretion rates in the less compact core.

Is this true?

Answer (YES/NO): NO